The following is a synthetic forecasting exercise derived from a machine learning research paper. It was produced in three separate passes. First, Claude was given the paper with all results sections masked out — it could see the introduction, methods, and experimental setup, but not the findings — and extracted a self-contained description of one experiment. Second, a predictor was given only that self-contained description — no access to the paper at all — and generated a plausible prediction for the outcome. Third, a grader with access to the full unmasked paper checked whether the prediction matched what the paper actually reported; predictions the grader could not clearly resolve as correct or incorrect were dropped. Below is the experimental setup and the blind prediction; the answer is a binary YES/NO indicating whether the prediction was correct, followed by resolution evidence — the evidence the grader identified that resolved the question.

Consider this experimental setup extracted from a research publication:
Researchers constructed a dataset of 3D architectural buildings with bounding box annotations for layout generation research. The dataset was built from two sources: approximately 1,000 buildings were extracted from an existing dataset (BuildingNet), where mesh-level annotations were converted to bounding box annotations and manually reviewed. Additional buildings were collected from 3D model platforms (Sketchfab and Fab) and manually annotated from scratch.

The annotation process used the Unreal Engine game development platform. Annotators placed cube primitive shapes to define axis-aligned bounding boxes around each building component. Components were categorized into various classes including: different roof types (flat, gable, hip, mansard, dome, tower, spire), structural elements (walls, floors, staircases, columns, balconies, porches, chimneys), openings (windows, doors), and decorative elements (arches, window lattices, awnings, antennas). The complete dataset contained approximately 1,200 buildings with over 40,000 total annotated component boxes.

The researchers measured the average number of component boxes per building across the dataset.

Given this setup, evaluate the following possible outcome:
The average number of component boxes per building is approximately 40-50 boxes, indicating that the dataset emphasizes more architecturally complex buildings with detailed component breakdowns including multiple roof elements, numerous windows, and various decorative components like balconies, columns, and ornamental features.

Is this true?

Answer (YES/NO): NO